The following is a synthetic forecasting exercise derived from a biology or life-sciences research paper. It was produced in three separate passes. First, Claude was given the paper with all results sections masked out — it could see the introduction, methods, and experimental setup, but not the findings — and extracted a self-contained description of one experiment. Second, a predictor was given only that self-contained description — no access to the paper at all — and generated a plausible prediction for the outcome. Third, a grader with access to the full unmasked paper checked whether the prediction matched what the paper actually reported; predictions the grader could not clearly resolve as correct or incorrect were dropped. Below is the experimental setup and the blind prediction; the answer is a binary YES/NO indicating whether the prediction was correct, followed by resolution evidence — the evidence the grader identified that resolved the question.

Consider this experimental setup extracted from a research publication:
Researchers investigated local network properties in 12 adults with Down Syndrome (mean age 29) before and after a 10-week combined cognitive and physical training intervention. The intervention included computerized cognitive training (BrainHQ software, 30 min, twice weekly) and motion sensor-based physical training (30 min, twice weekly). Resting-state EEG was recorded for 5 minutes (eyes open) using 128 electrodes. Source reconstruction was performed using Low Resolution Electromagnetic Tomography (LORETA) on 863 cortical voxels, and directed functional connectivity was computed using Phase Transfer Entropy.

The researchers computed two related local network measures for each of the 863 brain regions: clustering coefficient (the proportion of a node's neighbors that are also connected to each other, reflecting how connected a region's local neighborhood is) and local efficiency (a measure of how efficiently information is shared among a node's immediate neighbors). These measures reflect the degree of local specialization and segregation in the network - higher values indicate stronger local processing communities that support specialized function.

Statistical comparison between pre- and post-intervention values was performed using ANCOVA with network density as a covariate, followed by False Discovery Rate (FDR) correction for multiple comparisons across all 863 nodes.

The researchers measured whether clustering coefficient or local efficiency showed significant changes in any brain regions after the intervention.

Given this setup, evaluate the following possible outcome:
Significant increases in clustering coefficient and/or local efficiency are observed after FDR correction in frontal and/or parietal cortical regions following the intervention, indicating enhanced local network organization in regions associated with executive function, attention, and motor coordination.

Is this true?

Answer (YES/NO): YES